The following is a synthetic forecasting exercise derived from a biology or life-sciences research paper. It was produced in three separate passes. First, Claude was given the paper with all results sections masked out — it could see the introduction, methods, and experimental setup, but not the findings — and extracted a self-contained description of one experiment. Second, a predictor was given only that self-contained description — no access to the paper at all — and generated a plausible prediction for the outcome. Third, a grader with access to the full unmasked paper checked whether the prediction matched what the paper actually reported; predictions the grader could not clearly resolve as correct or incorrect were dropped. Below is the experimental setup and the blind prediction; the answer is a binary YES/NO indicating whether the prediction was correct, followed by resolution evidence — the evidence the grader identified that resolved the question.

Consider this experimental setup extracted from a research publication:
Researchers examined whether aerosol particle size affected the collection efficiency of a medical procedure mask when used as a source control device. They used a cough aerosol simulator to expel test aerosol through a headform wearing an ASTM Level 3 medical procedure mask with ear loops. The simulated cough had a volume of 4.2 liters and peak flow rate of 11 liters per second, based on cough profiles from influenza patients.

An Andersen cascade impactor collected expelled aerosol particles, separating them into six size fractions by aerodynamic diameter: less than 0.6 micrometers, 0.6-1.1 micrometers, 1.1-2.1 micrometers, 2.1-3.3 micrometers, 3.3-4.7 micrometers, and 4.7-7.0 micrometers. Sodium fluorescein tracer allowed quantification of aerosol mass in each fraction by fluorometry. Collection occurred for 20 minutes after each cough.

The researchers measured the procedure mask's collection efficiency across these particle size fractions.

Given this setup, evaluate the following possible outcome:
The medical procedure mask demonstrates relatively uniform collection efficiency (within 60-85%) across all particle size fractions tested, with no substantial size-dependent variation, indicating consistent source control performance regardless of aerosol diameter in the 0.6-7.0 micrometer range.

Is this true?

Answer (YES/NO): NO